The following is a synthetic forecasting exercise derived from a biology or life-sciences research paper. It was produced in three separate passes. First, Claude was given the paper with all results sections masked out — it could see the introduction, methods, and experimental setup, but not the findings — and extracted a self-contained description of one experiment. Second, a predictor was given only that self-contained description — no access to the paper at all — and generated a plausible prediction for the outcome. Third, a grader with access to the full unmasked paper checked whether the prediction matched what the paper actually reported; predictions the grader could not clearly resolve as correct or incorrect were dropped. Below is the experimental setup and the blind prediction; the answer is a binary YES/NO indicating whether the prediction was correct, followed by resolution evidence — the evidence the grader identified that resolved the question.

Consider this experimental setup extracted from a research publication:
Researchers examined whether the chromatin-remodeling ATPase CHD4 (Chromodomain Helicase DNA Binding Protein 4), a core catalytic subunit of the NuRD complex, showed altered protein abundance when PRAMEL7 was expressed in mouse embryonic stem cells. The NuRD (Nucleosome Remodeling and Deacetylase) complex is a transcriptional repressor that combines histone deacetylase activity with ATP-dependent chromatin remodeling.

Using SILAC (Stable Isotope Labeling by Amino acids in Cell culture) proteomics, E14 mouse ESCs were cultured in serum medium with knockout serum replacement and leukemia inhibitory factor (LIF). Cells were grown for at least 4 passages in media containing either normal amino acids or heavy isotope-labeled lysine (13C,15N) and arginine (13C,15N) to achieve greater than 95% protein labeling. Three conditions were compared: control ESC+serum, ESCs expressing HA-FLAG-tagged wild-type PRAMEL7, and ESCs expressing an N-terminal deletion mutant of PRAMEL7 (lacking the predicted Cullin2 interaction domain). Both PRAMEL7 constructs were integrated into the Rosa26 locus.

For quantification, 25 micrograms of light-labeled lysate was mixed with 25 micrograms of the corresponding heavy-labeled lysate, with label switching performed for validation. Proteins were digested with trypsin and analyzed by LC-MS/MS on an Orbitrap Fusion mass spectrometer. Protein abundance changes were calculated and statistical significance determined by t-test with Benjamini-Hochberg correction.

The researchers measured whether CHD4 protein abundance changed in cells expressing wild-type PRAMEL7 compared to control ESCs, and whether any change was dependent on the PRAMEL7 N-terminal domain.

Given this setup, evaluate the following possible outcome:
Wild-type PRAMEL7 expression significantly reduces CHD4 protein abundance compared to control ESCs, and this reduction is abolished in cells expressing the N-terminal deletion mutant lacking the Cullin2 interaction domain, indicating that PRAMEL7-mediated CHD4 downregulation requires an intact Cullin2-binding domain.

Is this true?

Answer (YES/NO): YES